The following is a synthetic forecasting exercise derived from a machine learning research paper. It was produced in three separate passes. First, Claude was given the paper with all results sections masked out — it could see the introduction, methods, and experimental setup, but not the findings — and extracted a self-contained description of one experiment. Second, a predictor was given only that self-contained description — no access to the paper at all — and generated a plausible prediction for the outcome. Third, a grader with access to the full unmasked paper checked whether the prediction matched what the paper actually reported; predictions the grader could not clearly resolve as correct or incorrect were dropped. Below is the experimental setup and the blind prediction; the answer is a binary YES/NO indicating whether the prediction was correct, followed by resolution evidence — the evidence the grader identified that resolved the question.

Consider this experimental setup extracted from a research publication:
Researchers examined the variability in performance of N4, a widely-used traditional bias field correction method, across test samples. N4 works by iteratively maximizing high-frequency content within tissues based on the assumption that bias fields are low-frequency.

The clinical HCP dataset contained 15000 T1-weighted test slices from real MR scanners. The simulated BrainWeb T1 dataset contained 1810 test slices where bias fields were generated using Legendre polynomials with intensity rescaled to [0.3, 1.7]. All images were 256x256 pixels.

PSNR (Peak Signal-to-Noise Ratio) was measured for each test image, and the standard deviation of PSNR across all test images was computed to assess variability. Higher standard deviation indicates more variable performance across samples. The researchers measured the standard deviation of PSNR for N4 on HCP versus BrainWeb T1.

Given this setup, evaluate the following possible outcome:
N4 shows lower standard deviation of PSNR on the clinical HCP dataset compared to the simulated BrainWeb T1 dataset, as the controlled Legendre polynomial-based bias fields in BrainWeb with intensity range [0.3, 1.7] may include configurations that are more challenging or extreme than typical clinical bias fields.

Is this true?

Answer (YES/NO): NO